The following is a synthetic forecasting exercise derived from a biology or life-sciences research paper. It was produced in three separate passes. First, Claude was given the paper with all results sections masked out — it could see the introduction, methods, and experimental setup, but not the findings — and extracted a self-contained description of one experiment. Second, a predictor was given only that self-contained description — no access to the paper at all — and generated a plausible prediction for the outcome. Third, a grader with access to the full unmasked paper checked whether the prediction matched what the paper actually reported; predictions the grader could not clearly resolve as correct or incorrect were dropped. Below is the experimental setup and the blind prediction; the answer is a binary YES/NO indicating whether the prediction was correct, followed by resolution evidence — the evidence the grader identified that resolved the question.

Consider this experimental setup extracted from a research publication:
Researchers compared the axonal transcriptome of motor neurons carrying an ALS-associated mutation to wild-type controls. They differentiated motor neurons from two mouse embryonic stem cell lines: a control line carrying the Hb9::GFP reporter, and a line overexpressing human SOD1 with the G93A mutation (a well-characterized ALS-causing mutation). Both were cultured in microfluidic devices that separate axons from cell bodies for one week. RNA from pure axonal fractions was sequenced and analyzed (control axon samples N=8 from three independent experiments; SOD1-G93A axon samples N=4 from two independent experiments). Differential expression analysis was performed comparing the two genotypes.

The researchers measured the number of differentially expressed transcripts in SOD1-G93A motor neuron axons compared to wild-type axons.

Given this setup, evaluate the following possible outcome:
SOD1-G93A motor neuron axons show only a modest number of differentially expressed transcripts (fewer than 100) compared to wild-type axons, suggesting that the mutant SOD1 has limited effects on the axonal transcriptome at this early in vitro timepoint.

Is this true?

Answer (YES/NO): NO